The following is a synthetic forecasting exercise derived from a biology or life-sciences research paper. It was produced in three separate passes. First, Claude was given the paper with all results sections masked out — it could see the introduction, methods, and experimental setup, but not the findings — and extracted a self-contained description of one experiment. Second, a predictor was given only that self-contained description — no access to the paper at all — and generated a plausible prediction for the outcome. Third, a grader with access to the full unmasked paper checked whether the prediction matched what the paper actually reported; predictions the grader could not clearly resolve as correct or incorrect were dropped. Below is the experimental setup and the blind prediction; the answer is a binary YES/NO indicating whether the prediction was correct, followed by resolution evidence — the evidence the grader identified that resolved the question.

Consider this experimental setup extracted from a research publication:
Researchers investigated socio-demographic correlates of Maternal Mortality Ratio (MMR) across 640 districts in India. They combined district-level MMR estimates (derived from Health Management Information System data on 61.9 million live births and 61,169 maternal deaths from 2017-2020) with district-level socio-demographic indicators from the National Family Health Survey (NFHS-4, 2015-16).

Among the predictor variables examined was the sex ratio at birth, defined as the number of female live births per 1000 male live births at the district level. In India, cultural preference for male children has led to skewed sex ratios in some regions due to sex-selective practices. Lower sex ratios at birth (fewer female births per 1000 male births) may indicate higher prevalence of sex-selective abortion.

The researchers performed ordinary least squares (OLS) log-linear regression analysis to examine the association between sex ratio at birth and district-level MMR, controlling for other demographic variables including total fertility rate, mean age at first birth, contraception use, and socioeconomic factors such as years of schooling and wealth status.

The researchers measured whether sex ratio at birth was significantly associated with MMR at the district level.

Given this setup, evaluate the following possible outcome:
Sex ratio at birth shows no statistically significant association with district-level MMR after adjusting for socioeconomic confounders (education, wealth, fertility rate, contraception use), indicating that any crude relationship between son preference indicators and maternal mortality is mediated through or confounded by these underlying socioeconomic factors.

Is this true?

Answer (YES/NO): NO